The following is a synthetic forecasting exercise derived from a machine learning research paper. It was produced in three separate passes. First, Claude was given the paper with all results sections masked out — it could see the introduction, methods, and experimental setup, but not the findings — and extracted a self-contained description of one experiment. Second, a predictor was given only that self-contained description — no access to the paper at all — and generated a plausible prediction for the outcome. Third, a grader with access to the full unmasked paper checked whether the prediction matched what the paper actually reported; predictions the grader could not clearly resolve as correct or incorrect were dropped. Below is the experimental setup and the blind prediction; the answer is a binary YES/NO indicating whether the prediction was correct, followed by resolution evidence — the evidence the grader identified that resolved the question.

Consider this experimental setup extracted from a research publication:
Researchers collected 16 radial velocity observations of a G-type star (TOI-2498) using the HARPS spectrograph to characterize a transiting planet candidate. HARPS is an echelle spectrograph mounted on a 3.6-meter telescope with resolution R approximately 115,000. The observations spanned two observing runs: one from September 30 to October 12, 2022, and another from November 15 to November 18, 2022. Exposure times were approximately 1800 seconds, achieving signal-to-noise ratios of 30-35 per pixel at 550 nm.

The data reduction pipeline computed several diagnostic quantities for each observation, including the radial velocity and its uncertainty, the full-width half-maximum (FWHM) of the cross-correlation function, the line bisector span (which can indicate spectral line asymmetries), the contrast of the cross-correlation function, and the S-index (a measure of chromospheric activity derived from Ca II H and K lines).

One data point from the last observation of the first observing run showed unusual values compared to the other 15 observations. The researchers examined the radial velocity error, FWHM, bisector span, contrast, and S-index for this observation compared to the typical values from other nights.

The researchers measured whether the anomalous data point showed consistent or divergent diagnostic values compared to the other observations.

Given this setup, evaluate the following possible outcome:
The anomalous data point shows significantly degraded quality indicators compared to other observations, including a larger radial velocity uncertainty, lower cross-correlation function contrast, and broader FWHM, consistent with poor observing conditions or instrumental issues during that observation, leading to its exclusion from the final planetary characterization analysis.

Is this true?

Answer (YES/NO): NO